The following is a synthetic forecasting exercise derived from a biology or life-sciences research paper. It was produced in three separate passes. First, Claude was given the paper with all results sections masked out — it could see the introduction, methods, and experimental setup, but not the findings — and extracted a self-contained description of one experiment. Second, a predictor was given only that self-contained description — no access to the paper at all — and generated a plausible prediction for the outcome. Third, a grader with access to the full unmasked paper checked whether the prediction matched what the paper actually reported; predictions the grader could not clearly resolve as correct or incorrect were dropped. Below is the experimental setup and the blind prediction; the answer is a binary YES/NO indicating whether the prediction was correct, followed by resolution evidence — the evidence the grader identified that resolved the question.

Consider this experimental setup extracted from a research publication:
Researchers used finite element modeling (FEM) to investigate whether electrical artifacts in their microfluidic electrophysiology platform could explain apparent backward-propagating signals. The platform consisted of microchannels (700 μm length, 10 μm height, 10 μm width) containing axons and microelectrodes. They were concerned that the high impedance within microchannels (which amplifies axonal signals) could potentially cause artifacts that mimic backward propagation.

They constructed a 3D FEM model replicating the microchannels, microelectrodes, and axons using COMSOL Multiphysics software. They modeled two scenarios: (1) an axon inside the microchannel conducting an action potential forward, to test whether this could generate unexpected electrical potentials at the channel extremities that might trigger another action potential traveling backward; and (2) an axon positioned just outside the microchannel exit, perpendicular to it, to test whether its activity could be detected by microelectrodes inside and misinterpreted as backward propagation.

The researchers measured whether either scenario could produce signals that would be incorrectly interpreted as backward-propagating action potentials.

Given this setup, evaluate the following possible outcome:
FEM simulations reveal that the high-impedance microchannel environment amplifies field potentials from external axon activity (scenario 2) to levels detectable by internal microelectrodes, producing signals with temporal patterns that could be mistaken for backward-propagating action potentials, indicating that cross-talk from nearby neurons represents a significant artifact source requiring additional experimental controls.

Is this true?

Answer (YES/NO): NO